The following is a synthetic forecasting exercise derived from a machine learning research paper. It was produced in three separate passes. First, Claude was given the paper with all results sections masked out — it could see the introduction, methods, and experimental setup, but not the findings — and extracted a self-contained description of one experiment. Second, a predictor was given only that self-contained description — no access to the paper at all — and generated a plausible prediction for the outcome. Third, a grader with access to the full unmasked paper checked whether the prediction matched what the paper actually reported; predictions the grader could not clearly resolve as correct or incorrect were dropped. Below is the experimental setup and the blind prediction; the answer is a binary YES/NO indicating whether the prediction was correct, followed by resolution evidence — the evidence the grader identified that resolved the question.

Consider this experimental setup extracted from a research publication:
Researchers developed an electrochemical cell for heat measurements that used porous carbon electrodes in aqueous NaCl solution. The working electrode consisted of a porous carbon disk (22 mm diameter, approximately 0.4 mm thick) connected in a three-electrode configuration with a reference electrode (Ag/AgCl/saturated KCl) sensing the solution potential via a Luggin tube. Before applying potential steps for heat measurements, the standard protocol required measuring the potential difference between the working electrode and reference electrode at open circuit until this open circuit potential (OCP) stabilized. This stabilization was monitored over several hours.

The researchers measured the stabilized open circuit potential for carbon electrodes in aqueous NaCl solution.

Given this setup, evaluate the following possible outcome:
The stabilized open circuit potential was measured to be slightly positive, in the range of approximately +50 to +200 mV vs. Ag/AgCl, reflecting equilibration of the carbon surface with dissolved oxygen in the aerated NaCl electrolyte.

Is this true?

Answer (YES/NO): YES